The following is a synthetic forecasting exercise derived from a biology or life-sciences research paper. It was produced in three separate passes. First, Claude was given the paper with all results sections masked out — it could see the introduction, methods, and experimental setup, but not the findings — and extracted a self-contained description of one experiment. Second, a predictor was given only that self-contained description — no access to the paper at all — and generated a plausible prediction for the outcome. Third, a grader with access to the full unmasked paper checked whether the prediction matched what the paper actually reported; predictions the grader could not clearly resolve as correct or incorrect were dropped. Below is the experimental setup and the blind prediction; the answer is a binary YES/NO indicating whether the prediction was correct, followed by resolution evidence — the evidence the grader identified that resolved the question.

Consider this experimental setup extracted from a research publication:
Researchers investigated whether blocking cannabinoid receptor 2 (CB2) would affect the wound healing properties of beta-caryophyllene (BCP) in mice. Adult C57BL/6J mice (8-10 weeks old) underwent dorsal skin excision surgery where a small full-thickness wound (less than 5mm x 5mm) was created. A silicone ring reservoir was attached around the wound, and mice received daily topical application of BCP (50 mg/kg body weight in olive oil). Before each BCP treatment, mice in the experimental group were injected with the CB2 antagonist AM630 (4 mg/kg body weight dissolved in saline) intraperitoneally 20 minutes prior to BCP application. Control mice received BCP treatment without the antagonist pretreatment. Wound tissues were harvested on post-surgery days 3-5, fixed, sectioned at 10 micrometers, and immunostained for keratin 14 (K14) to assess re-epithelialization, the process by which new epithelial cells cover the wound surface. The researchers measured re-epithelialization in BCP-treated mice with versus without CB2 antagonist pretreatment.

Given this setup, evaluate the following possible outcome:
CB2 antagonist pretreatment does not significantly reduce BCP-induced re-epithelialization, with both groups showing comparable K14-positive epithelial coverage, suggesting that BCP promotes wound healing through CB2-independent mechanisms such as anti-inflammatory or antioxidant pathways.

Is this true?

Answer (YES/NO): NO